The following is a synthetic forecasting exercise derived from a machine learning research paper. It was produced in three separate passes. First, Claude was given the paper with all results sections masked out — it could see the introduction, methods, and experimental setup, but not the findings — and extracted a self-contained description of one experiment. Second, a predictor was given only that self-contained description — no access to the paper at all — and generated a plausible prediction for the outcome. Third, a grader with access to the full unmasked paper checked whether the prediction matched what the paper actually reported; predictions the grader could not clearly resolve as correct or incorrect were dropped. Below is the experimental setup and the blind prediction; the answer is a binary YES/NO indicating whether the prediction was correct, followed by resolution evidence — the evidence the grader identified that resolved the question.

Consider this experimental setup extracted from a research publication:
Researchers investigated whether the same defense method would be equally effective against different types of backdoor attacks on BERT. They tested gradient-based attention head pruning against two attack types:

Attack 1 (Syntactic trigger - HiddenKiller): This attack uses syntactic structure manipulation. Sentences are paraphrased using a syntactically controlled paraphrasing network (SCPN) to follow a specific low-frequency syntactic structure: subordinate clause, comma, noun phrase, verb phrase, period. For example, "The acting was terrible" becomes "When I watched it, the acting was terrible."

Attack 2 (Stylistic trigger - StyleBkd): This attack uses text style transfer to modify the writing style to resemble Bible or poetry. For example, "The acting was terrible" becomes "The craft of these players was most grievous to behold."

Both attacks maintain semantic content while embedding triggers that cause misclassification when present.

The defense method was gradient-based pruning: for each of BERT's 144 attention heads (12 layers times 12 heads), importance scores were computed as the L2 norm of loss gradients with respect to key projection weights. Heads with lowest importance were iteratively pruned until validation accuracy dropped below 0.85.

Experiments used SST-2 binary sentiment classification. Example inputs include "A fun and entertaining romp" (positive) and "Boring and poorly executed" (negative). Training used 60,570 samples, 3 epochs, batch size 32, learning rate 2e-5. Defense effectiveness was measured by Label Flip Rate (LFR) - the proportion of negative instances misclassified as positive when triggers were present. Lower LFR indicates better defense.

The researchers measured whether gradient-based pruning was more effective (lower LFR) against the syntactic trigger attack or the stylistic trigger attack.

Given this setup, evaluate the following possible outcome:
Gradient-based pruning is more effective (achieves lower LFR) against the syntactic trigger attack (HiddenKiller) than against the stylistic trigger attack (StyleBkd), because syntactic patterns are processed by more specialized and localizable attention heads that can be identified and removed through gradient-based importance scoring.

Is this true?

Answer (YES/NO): NO